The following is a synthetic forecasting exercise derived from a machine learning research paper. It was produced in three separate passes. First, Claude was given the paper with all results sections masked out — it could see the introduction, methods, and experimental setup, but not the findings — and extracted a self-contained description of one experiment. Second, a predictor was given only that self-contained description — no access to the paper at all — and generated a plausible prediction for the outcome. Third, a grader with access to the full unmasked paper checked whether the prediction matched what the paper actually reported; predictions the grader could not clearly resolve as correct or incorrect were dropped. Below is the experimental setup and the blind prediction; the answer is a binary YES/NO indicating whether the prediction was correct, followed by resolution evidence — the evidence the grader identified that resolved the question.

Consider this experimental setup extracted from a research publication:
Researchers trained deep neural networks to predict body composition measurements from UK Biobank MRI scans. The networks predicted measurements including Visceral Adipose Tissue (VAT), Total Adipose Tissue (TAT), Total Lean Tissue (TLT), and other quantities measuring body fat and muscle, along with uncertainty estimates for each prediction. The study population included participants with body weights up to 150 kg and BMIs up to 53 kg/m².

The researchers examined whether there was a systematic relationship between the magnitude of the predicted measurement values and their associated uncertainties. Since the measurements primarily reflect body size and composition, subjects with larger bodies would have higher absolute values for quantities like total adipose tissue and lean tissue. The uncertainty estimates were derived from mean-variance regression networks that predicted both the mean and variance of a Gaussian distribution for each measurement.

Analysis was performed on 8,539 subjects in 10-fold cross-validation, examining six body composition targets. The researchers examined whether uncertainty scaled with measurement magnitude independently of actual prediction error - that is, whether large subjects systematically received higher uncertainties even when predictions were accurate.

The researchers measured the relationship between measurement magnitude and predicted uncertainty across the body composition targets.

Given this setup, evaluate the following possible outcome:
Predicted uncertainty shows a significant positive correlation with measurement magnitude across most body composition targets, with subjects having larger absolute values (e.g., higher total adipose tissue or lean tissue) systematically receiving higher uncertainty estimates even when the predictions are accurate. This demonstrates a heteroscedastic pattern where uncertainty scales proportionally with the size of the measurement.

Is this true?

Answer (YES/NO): YES